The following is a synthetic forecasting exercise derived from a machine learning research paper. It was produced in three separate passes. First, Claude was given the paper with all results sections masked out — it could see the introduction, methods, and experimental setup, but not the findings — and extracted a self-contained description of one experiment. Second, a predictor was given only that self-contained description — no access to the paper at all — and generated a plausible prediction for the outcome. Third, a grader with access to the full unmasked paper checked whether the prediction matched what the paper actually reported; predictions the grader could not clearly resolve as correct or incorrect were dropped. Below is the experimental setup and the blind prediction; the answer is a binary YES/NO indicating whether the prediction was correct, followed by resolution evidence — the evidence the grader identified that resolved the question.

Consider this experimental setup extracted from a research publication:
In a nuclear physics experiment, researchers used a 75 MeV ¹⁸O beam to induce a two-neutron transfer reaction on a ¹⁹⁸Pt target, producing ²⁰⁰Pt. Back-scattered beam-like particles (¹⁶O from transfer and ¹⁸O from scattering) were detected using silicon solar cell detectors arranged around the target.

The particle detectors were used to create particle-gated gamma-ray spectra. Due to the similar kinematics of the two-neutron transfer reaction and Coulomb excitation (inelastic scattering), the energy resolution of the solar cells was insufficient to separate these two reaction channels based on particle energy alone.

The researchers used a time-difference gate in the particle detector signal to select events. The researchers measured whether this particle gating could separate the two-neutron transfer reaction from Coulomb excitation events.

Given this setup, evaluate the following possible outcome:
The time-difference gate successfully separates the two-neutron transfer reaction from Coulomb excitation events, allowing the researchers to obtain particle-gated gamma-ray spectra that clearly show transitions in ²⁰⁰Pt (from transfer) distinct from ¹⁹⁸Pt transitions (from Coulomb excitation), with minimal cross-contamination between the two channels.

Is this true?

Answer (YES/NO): NO